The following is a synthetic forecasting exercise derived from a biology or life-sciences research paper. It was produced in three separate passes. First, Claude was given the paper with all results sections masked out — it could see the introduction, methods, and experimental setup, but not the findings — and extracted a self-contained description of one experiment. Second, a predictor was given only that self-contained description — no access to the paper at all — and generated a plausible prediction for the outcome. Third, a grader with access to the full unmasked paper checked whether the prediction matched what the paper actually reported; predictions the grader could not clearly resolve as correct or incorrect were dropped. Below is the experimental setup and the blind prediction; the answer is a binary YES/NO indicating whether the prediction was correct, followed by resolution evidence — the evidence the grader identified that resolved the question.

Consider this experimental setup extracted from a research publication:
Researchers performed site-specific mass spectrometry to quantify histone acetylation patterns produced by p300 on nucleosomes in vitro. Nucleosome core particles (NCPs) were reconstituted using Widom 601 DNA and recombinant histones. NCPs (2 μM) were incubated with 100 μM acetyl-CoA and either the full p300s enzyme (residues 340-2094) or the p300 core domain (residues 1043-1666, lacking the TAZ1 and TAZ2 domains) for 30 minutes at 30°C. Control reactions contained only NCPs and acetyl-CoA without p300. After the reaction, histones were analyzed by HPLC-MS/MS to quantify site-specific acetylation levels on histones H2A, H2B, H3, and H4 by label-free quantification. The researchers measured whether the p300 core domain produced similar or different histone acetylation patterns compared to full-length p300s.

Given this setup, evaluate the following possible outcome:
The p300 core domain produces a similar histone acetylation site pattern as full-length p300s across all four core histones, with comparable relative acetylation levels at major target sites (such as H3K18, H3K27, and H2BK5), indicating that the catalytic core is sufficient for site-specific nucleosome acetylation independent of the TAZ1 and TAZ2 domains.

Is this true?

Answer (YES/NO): NO